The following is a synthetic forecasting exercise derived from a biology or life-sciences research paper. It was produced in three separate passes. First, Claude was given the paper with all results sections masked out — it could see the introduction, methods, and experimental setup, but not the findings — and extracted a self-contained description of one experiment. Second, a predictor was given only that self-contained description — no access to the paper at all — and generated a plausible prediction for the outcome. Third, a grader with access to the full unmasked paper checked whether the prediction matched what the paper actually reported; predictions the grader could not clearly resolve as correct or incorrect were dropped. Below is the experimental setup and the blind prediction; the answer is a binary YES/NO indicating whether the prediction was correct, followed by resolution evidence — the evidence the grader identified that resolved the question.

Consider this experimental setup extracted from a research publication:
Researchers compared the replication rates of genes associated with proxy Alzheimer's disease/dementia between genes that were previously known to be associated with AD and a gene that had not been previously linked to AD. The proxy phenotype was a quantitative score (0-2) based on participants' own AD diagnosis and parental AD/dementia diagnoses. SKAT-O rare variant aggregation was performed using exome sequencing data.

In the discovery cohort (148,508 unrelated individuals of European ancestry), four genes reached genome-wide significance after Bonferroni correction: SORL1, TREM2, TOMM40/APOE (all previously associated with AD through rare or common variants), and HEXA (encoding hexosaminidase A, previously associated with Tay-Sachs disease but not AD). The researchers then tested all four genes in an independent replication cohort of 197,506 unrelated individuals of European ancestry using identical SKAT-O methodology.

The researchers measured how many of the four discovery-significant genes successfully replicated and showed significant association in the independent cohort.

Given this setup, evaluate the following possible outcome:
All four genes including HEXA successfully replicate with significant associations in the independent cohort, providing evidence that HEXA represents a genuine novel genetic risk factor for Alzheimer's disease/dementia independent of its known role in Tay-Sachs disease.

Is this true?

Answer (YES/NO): NO